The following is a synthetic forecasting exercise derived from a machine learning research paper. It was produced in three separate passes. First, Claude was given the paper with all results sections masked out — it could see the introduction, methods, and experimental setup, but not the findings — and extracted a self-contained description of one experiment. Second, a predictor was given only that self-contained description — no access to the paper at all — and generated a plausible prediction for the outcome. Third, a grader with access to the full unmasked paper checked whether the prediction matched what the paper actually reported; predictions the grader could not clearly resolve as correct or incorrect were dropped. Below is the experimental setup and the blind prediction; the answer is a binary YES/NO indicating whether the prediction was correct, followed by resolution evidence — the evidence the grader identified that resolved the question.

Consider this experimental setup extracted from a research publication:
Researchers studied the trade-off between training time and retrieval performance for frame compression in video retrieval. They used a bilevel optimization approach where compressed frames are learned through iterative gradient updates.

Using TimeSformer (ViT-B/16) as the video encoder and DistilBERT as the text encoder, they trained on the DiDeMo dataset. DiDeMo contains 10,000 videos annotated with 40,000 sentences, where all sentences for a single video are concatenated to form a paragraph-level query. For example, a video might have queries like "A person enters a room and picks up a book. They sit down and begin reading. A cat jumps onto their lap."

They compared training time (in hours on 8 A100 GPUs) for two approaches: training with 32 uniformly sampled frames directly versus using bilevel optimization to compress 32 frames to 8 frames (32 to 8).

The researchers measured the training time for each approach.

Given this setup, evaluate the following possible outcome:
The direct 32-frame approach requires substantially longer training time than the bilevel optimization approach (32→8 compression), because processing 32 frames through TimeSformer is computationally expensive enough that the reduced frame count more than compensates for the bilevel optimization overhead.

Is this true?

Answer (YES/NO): NO